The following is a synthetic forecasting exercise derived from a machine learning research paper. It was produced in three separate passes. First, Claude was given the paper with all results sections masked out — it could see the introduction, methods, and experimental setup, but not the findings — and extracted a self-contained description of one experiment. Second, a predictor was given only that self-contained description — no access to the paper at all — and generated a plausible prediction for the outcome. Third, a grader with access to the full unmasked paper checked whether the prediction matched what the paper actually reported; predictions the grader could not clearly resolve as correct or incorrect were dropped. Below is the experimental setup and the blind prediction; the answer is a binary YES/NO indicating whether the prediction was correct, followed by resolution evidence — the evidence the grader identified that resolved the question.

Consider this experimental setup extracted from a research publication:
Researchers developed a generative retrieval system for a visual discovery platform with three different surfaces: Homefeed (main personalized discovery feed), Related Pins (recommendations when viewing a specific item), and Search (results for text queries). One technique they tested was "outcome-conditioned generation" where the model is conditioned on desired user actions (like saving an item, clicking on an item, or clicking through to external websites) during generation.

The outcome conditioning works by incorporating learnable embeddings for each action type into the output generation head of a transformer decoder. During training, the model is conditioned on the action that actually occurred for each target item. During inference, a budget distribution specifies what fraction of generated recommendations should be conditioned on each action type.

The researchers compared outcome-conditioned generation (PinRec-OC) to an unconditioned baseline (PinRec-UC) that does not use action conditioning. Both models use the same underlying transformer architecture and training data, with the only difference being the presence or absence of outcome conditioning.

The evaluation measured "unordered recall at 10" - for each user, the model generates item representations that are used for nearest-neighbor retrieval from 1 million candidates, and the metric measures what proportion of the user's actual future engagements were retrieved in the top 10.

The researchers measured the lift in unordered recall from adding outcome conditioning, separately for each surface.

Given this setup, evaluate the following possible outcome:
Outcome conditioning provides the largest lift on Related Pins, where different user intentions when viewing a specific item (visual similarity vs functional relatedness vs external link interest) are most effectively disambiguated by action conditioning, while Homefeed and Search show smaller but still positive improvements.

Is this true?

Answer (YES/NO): YES